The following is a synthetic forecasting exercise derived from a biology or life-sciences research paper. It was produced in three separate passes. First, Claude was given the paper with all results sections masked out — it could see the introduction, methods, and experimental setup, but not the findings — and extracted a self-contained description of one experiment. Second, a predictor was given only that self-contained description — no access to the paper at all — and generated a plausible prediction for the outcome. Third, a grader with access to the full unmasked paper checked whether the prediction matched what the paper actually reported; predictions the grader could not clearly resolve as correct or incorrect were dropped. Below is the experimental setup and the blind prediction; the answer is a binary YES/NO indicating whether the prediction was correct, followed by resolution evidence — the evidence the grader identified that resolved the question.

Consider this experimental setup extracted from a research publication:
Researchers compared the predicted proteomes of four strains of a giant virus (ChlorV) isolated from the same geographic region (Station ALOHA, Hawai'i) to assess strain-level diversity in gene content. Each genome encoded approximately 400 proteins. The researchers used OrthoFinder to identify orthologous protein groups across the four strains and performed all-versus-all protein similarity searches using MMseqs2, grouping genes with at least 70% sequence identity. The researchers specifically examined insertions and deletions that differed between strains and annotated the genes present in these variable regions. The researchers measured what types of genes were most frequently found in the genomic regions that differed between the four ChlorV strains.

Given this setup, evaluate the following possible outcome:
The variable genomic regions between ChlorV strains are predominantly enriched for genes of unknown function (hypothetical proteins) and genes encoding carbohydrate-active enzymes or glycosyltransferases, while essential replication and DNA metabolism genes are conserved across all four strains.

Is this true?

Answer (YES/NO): NO